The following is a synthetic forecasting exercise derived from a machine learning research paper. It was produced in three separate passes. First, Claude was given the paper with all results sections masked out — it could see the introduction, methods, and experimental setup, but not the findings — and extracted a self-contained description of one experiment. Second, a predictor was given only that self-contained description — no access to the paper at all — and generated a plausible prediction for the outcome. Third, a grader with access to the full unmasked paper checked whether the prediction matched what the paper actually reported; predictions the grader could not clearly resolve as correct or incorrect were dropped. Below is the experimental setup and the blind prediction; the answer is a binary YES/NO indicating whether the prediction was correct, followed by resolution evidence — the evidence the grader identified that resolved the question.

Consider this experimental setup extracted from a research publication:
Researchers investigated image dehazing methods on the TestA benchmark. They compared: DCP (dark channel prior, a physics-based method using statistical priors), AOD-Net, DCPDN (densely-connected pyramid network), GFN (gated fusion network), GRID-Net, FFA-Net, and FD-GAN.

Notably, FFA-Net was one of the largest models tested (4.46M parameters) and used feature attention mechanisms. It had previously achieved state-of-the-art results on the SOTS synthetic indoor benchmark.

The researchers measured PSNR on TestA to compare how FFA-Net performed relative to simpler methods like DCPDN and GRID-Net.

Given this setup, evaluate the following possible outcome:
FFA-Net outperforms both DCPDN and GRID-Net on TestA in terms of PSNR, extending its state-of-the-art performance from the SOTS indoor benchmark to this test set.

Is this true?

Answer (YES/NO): NO